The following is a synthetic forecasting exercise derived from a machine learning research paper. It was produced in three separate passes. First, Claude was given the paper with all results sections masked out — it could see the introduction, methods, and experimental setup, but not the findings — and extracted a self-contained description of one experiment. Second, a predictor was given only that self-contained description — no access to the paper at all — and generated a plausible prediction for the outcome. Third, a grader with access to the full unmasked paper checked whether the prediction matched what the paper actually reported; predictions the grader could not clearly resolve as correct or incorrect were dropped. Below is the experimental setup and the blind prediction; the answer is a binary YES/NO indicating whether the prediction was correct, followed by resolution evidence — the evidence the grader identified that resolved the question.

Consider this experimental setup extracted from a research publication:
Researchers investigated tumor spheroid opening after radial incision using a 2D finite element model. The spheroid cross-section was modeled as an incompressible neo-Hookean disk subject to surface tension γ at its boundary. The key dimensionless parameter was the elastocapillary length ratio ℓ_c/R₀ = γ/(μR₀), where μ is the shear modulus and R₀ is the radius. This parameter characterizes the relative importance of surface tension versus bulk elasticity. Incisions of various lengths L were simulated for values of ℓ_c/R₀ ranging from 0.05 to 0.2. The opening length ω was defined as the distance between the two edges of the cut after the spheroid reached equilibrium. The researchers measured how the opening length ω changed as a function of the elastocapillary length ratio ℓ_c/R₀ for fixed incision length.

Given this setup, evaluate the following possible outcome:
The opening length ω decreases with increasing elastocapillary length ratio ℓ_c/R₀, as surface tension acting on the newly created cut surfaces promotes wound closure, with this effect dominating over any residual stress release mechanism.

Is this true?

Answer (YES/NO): NO